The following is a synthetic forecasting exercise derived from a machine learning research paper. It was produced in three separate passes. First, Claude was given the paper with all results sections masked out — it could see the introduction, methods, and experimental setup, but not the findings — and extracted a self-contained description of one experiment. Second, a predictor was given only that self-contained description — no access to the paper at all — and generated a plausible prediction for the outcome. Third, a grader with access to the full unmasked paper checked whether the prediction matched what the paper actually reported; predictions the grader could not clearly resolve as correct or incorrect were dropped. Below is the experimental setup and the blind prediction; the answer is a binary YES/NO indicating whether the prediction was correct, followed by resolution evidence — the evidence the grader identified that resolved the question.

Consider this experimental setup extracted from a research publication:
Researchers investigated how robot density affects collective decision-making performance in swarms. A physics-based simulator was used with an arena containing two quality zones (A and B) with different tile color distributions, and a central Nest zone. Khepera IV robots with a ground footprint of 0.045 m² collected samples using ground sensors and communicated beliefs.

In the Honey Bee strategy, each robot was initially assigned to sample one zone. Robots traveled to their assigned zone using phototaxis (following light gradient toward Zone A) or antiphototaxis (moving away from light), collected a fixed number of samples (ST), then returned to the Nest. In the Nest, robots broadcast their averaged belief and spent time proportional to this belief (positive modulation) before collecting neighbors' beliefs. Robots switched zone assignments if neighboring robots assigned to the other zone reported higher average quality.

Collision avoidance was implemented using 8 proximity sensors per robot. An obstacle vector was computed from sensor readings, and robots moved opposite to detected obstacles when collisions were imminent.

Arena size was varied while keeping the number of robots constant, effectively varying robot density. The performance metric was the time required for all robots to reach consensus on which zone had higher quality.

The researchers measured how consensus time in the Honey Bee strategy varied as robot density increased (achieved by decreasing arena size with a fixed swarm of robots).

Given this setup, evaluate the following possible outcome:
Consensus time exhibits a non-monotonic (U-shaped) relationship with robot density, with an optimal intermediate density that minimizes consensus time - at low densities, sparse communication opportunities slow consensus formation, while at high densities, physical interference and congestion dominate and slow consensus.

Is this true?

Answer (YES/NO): YES